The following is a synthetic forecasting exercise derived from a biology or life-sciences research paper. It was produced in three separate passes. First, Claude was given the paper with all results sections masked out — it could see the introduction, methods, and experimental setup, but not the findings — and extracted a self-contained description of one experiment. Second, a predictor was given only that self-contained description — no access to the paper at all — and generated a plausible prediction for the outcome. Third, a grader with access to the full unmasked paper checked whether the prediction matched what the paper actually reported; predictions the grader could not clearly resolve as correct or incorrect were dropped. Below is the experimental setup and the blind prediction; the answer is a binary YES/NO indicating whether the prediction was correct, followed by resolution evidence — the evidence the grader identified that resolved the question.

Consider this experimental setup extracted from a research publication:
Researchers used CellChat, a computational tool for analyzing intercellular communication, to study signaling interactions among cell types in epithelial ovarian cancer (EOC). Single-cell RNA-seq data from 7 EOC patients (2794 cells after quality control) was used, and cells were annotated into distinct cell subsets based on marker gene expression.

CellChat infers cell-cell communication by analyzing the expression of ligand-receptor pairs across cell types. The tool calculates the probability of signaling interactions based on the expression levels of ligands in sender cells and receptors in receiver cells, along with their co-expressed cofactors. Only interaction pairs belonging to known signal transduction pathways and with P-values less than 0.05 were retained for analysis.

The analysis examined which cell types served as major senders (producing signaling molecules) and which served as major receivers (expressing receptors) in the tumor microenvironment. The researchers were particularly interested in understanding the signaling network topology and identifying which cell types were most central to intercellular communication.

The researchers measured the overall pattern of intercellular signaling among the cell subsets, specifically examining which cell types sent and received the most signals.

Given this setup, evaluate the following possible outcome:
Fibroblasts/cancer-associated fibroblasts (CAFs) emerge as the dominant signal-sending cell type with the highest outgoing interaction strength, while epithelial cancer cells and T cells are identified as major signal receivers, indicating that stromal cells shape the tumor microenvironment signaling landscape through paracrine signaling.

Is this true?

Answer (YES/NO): NO